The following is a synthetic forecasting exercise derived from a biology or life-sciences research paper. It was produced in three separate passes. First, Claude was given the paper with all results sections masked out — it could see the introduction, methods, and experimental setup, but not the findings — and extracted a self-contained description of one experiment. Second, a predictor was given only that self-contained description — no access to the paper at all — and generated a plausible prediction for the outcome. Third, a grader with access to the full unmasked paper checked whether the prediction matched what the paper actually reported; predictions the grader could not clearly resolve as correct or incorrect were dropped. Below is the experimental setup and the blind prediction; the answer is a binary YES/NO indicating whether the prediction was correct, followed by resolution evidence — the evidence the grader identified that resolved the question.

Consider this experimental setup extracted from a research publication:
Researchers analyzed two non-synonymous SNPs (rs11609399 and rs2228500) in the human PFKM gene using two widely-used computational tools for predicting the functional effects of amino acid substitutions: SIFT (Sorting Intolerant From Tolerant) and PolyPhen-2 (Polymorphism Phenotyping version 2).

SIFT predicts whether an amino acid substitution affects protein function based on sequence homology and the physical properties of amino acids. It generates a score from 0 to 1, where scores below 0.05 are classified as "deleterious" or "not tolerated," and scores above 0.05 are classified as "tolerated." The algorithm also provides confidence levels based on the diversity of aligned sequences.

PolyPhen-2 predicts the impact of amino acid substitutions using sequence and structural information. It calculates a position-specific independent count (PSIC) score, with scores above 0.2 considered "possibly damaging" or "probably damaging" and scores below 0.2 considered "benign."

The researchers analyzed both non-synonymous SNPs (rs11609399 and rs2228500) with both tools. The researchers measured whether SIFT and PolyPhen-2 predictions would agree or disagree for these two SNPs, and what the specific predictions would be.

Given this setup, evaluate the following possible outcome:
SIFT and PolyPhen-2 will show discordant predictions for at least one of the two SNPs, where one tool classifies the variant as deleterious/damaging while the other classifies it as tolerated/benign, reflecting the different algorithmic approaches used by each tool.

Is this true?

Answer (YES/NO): NO